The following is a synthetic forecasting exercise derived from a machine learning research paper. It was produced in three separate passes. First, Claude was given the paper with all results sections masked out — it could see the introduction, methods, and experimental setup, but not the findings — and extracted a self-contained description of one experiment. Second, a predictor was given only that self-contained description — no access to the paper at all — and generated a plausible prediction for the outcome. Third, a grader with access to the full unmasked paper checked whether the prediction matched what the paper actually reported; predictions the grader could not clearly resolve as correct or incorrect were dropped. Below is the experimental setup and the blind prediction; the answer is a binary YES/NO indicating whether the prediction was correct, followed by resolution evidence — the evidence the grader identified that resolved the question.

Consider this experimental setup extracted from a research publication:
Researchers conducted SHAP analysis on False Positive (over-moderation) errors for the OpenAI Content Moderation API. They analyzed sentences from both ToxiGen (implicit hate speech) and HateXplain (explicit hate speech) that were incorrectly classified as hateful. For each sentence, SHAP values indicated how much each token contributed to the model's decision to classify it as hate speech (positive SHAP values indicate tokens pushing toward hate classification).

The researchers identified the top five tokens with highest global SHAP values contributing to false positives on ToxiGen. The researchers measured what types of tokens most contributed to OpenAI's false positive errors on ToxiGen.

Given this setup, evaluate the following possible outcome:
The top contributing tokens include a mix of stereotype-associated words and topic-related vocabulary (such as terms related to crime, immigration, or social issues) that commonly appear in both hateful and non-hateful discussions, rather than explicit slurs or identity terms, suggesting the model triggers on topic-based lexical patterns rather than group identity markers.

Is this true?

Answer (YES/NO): NO